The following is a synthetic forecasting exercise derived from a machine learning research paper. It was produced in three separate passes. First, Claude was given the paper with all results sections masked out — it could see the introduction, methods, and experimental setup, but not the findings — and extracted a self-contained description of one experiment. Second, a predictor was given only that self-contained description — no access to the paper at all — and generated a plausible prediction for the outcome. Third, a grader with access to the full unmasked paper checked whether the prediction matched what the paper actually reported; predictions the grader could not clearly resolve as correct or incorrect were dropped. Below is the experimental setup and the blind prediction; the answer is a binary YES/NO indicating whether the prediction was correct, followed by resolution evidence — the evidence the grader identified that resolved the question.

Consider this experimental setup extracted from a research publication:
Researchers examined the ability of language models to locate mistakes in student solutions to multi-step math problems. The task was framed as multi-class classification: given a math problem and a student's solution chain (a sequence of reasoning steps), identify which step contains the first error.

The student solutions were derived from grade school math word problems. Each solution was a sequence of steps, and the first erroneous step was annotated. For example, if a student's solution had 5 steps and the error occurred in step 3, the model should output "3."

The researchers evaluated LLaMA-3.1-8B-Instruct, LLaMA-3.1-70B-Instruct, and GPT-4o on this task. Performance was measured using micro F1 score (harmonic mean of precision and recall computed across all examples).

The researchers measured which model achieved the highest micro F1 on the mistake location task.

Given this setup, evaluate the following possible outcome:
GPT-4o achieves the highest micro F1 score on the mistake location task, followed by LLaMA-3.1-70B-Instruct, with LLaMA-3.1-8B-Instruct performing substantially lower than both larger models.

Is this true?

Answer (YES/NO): NO